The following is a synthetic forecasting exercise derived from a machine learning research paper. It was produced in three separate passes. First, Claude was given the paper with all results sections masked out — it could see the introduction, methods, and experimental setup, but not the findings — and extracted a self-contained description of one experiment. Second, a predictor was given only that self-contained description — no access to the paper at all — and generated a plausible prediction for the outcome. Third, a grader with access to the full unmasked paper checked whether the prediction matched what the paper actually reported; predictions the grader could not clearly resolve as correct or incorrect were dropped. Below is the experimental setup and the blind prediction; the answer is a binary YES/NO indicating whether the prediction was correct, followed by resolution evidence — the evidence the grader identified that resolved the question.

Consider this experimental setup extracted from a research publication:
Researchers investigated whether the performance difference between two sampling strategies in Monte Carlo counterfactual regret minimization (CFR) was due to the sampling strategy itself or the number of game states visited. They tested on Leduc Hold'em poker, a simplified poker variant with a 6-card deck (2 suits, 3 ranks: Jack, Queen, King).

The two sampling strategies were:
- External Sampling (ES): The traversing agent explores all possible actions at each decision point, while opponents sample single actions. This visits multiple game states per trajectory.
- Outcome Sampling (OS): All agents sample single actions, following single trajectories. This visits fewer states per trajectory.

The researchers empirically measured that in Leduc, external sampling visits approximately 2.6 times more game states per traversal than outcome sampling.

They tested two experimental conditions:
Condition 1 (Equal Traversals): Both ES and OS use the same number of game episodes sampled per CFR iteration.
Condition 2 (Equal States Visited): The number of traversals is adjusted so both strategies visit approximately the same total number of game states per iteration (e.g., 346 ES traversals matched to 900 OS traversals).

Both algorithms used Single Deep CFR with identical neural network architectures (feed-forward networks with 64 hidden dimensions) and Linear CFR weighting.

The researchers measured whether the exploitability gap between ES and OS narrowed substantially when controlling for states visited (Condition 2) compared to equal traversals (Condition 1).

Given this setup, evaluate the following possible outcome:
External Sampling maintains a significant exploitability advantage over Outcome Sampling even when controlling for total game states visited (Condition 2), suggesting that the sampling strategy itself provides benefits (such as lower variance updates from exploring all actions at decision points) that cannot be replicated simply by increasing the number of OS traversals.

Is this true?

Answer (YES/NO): YES